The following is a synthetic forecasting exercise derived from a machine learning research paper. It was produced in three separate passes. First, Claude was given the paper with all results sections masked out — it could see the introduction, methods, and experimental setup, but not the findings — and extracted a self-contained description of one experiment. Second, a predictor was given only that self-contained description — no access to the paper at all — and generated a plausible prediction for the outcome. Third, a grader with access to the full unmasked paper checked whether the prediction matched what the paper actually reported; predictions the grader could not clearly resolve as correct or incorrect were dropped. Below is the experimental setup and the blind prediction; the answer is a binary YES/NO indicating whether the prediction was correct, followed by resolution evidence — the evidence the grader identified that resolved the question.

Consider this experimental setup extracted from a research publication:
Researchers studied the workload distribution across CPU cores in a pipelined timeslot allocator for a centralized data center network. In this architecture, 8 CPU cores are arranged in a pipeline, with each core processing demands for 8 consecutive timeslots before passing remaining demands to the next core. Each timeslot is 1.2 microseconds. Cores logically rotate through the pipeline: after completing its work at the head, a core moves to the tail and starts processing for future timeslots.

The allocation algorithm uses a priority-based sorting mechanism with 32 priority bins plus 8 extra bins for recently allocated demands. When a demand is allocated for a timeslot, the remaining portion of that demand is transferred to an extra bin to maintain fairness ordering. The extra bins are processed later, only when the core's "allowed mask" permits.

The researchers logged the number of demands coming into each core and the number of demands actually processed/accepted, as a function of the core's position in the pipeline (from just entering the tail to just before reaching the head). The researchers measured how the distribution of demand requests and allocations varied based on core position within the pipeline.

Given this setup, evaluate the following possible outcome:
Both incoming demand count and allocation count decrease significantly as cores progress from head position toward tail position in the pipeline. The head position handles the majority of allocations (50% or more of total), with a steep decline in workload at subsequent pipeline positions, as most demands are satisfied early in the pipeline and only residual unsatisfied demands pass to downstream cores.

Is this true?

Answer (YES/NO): NO